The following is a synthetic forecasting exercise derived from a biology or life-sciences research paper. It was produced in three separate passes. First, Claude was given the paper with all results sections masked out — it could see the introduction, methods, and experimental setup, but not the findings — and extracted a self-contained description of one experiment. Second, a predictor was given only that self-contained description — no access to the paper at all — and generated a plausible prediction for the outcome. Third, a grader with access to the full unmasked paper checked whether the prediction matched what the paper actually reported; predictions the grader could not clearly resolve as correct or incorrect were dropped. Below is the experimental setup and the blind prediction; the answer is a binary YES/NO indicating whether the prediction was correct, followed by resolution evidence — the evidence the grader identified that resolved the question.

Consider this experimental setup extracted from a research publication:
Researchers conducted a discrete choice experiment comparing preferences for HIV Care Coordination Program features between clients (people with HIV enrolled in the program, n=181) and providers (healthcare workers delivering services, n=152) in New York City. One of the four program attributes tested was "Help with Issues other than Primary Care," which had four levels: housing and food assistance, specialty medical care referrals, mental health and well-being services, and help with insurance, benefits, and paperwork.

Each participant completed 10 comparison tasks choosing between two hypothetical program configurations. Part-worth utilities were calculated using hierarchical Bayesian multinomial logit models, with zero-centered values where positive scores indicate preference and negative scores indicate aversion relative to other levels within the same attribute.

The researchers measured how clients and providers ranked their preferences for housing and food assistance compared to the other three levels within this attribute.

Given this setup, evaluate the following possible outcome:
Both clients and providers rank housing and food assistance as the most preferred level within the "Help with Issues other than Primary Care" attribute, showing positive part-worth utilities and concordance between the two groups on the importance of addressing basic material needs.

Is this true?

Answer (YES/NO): NO